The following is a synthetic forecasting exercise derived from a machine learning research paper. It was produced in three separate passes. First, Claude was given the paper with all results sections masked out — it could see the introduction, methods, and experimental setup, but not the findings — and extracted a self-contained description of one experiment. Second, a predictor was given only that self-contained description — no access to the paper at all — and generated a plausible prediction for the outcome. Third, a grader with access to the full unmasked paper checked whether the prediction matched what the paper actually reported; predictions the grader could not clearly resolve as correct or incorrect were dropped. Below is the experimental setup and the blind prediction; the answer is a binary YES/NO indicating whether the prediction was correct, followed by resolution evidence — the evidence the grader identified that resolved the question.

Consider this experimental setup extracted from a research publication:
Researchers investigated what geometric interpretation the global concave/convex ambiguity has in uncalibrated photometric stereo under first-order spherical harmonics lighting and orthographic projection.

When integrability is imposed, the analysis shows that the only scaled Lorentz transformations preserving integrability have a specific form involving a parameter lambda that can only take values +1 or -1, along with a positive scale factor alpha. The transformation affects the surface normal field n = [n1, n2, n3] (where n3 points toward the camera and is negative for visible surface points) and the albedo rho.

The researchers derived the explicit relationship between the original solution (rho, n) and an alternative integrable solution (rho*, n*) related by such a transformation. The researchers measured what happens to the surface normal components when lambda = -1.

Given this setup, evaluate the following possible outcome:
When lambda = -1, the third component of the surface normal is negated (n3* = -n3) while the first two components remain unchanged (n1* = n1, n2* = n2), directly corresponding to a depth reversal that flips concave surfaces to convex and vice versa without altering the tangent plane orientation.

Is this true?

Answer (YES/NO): NO